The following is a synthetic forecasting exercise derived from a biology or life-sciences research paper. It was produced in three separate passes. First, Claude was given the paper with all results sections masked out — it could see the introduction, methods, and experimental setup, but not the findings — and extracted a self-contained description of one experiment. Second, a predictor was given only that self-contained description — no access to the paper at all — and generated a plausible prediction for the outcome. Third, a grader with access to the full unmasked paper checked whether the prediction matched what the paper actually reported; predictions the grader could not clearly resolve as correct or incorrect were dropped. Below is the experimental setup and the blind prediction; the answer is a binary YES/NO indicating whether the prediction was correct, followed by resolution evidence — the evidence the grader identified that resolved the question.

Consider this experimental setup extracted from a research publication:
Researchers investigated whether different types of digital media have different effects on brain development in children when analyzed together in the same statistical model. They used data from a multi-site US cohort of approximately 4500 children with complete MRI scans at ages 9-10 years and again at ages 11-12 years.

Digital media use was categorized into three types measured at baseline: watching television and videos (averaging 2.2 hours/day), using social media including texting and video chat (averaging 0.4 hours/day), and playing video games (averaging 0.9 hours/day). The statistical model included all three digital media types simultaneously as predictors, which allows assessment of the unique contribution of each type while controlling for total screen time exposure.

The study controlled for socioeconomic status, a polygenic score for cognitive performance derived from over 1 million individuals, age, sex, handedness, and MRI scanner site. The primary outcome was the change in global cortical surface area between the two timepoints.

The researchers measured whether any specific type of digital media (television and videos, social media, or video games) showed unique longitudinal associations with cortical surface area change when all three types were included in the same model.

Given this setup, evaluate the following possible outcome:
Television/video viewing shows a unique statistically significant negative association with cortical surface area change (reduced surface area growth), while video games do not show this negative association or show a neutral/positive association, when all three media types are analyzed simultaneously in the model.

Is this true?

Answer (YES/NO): NO